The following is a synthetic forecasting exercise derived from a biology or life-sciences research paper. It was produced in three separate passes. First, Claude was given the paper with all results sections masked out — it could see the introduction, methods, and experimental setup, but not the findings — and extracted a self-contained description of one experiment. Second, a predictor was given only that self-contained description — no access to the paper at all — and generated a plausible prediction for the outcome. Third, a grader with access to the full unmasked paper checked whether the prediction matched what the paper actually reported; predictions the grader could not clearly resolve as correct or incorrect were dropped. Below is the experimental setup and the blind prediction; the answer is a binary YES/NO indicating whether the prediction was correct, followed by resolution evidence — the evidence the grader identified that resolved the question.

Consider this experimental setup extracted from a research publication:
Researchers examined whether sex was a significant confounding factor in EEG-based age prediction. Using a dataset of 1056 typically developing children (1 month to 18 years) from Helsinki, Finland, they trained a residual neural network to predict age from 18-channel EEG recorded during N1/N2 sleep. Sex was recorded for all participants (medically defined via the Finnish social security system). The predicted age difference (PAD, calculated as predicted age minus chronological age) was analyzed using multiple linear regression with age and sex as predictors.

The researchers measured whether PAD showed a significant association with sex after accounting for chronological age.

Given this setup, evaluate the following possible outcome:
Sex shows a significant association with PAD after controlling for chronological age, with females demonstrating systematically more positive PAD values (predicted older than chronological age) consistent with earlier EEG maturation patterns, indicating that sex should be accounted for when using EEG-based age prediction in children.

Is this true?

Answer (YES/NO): NO